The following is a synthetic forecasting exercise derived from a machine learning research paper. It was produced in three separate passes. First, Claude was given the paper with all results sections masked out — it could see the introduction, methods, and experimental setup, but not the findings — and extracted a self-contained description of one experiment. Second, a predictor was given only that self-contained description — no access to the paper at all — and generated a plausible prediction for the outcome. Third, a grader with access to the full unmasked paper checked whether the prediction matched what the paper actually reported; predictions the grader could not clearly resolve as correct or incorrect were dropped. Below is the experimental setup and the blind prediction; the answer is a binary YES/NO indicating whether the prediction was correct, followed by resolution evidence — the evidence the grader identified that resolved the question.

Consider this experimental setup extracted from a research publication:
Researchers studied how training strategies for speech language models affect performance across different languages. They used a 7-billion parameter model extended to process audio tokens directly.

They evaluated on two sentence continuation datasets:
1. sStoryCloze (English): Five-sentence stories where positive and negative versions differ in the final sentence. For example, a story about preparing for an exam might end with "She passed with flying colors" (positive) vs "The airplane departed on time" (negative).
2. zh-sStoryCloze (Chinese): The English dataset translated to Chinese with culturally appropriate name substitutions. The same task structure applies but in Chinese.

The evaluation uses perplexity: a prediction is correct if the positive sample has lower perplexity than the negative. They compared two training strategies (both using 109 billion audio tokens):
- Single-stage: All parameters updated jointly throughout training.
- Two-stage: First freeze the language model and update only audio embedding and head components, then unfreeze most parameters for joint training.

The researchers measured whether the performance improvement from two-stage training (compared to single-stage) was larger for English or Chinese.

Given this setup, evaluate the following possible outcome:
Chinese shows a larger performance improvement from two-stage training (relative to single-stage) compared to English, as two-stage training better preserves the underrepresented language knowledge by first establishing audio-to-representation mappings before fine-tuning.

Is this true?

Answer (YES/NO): YES